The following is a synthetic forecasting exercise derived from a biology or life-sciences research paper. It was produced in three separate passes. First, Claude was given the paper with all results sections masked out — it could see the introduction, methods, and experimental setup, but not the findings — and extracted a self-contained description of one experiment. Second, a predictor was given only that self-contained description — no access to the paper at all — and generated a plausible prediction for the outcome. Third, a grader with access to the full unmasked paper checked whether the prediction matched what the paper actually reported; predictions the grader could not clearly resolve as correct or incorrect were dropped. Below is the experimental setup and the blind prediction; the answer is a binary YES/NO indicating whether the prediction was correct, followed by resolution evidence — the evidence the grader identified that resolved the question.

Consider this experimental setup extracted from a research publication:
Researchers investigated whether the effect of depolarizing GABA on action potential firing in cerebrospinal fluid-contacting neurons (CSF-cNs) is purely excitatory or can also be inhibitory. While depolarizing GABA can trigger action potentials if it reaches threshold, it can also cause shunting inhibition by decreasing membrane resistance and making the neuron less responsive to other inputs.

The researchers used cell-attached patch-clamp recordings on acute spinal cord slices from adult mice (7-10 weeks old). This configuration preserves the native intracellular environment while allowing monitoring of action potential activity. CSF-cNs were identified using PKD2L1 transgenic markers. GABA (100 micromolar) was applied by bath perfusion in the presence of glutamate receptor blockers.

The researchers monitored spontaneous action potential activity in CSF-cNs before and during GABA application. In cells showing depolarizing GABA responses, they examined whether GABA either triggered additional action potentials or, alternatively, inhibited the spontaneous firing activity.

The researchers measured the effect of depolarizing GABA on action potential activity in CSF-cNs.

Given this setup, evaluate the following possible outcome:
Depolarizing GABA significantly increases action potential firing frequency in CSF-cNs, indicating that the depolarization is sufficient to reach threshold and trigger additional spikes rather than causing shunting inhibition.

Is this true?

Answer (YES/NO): NO